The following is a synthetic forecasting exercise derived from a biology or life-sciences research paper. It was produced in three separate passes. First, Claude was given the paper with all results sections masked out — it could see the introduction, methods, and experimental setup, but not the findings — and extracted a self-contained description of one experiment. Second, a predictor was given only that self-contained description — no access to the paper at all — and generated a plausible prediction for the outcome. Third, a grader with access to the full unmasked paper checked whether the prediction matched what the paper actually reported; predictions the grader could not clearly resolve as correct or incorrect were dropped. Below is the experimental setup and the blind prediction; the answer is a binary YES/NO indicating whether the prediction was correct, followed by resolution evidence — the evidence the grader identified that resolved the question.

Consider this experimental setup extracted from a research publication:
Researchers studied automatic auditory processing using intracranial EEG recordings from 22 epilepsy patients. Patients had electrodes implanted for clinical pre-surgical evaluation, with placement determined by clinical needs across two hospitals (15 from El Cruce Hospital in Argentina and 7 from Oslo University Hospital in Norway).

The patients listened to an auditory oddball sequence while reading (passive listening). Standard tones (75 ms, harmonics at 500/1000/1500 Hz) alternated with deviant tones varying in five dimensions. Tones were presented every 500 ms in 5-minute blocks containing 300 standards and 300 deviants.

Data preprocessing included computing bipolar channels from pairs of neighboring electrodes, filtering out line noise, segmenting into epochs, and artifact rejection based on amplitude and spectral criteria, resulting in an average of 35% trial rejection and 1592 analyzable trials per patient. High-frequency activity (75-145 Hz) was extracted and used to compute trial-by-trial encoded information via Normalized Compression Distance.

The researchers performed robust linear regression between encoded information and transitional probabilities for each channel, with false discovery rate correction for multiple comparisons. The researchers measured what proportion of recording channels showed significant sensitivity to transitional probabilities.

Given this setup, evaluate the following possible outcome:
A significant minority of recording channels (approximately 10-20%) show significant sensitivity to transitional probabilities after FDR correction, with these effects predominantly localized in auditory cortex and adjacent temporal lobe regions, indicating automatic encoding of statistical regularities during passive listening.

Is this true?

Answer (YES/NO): NO